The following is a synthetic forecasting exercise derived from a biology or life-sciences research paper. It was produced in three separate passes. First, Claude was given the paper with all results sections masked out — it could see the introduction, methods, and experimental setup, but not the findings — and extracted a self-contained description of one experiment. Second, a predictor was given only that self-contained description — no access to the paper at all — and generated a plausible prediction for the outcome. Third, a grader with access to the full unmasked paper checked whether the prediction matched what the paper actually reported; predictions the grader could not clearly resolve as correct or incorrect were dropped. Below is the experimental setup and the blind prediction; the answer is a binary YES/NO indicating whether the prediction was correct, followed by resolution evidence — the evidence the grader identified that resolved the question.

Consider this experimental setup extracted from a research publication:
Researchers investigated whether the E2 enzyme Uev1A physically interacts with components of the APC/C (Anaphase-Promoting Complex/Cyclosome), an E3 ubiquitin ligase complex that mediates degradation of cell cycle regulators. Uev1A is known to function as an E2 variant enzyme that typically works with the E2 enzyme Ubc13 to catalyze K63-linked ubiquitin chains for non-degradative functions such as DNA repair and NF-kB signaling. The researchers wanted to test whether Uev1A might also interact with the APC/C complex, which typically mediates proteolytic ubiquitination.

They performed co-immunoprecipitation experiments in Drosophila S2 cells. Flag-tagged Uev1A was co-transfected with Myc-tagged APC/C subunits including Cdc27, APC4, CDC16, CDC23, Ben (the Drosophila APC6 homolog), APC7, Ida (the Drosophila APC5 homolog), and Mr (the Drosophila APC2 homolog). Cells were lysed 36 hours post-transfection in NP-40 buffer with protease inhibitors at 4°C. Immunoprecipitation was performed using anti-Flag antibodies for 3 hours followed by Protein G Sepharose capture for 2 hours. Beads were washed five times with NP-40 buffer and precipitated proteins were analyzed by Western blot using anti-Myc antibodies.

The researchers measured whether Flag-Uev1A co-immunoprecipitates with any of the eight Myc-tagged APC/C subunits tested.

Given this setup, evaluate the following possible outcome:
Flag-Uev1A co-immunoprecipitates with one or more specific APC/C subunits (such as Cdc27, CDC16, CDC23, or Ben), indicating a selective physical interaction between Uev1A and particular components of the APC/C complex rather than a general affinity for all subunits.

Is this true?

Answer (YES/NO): YES